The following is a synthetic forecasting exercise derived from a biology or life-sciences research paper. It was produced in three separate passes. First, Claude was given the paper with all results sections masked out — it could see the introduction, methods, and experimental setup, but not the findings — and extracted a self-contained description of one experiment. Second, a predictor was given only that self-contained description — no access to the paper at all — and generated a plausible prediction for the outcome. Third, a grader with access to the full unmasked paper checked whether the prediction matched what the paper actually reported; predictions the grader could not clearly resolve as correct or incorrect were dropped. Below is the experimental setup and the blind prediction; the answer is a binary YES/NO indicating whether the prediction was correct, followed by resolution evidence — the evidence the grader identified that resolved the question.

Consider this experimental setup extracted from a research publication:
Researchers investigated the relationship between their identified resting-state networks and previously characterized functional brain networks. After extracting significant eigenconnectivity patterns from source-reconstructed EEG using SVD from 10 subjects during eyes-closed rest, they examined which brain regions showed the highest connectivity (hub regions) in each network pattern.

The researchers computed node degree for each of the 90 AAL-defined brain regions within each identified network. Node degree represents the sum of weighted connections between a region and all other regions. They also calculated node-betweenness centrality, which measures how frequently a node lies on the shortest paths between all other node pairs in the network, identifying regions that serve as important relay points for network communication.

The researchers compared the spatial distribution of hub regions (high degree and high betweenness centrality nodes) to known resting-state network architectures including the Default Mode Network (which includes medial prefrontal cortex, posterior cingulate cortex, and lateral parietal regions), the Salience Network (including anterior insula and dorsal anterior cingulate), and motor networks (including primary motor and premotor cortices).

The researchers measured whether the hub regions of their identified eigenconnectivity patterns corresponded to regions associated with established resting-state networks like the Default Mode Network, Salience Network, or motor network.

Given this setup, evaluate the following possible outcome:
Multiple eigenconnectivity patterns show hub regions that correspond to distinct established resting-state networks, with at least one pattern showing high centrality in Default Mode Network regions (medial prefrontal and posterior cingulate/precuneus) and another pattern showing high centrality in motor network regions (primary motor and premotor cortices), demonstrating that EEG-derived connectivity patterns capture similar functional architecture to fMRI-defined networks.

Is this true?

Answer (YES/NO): NO